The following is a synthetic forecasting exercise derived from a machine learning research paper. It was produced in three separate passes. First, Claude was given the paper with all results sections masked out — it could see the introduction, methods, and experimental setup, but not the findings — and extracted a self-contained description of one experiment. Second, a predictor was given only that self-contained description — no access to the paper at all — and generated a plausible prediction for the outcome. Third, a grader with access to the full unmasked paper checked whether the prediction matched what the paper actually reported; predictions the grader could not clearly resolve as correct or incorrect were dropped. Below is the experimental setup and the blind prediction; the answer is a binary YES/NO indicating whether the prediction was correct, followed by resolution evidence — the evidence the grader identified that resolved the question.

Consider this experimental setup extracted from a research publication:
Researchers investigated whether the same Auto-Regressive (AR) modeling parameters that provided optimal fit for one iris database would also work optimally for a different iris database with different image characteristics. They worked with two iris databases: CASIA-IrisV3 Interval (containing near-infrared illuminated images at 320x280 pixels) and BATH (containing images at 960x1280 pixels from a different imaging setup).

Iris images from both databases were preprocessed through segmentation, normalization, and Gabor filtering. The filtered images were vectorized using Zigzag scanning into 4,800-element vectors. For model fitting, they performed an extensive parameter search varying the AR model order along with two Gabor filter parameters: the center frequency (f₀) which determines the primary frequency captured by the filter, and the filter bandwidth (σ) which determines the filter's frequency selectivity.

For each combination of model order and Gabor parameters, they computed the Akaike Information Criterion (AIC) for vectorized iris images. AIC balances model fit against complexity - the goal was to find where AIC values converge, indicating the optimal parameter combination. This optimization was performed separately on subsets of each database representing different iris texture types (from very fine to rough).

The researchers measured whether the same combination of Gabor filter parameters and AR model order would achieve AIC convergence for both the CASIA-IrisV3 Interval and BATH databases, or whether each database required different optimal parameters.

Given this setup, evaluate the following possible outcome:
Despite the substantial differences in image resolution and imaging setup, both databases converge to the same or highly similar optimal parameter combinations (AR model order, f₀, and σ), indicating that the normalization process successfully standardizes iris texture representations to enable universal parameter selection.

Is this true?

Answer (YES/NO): YES